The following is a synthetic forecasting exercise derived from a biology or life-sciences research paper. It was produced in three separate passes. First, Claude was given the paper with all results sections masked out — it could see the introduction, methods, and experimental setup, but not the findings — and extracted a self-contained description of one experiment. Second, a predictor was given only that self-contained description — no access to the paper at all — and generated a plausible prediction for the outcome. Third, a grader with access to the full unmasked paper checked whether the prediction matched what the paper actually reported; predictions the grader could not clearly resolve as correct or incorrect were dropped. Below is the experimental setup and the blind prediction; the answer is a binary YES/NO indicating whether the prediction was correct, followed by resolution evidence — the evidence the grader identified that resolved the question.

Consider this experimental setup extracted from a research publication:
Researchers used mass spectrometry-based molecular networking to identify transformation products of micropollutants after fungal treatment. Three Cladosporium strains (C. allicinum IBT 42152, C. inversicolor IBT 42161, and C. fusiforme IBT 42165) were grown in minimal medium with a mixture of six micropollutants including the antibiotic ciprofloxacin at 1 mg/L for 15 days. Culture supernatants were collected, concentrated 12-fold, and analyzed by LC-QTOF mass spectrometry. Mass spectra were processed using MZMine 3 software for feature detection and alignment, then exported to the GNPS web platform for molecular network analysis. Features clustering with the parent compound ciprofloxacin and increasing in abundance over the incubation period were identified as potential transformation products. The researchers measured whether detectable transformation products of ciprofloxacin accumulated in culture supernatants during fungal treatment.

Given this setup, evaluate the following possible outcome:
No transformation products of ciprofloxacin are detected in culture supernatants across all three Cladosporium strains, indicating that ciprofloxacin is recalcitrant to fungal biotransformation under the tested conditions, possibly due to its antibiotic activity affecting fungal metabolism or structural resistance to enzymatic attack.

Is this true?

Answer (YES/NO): NO